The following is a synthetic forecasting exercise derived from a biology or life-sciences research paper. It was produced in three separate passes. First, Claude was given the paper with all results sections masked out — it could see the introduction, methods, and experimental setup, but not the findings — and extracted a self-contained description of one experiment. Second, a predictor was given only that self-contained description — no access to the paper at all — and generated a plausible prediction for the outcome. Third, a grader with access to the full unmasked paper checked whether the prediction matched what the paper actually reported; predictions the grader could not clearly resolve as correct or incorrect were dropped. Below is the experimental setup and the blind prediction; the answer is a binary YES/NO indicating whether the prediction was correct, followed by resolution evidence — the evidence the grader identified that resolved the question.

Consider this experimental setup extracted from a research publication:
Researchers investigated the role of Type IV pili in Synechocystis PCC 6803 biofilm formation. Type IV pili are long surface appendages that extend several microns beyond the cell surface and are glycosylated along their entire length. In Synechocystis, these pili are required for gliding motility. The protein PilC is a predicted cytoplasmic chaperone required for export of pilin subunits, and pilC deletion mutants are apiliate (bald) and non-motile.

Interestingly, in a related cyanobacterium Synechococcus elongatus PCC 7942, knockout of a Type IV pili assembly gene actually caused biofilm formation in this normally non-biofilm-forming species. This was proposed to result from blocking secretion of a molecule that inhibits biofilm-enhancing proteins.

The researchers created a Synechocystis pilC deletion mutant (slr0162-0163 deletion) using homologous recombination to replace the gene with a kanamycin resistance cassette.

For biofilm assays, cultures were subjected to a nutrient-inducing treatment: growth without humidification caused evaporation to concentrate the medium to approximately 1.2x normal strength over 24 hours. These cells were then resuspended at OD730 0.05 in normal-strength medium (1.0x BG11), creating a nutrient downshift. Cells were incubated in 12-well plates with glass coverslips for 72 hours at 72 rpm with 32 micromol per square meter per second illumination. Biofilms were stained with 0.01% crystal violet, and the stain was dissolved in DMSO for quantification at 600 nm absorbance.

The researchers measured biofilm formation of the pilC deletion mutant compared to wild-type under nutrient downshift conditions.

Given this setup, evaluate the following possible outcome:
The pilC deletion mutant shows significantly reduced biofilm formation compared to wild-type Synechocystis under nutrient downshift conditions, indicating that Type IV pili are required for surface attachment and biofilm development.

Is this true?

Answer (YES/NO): YES